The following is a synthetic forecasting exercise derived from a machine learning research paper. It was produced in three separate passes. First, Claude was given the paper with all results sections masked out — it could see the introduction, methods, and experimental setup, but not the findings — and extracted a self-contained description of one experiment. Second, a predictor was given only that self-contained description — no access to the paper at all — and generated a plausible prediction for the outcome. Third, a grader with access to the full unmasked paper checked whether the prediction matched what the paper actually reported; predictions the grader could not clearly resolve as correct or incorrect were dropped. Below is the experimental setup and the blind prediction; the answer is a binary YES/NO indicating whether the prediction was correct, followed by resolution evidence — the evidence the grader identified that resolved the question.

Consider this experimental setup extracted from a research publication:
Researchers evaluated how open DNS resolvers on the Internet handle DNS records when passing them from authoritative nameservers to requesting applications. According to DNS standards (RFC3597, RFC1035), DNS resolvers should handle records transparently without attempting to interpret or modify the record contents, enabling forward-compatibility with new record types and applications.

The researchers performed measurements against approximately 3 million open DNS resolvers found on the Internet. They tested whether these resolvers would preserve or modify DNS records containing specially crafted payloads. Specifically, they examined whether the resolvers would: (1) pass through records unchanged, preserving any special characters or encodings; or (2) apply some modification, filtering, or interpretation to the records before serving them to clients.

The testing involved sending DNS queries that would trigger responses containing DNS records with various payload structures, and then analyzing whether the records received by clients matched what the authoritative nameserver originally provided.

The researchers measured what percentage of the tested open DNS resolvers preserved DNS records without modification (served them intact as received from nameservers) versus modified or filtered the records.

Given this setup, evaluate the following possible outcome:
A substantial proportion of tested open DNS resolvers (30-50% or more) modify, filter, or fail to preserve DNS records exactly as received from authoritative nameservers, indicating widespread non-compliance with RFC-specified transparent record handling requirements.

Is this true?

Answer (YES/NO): NO